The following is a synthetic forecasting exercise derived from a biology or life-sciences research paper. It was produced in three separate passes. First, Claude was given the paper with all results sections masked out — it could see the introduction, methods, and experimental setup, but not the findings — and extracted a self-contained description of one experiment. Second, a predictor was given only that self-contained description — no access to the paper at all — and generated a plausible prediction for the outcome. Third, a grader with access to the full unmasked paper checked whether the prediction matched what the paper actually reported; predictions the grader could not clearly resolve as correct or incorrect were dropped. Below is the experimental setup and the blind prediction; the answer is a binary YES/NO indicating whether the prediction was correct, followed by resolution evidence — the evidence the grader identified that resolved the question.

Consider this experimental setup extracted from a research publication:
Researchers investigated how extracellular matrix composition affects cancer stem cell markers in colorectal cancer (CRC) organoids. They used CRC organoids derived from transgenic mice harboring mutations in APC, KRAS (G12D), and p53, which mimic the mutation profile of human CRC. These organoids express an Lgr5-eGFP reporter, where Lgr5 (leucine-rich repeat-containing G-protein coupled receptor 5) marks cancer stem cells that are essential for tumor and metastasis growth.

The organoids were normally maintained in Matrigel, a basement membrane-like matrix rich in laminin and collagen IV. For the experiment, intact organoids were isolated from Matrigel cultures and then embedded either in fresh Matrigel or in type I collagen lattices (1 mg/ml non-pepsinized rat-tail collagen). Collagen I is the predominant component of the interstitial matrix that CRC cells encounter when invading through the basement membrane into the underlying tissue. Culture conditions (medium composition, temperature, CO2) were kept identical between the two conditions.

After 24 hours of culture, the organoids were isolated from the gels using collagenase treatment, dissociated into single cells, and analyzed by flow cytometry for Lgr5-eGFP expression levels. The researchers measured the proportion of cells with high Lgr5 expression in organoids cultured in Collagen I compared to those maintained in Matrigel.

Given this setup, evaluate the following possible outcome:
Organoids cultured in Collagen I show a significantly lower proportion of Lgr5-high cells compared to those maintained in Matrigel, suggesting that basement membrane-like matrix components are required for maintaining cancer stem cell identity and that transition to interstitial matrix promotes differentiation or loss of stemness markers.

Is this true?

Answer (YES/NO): YES